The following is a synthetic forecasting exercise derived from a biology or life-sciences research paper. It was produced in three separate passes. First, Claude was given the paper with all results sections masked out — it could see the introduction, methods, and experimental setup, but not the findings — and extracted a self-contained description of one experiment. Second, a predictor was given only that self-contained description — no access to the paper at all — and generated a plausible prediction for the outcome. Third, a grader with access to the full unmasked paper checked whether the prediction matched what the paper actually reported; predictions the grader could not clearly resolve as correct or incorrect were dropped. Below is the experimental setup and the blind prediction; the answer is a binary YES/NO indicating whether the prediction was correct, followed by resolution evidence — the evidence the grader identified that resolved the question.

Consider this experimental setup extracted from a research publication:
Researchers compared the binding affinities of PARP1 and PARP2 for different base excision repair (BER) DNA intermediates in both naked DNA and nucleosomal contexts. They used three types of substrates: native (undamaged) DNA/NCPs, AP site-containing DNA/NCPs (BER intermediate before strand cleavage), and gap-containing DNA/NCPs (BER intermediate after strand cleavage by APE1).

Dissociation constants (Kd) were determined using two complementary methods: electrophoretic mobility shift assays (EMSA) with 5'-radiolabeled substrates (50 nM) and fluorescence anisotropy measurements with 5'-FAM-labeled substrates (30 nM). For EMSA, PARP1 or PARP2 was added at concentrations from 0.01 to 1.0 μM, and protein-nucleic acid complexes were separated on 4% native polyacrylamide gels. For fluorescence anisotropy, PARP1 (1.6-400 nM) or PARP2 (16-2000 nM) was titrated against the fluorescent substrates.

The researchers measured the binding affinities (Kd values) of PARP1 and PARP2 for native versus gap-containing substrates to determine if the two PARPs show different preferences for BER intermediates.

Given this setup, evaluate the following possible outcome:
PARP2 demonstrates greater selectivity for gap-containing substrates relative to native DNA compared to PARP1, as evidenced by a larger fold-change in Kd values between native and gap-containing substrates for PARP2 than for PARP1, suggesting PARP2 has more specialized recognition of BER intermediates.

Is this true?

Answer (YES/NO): YES